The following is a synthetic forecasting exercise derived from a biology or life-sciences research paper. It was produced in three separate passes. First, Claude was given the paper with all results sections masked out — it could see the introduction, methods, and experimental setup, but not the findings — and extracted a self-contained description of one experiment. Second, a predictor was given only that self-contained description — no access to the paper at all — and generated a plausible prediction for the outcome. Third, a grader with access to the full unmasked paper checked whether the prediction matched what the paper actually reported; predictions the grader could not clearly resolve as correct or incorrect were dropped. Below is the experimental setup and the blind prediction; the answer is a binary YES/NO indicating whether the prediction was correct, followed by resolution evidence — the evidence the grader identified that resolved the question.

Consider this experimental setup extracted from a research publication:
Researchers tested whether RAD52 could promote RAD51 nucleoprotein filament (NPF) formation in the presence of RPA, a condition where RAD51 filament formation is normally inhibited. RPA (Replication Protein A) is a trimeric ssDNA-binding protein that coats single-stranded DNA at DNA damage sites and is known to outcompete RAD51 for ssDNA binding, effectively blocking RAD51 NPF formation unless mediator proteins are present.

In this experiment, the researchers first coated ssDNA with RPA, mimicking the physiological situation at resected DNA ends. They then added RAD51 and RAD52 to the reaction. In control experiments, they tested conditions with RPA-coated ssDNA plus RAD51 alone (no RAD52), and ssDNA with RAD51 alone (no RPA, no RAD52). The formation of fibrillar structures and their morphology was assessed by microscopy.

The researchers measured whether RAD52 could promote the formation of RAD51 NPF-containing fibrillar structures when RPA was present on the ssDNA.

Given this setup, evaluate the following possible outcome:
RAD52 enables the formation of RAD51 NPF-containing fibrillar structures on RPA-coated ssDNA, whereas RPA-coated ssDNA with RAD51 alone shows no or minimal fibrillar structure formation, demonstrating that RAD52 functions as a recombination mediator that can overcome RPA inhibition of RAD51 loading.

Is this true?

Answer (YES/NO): YES